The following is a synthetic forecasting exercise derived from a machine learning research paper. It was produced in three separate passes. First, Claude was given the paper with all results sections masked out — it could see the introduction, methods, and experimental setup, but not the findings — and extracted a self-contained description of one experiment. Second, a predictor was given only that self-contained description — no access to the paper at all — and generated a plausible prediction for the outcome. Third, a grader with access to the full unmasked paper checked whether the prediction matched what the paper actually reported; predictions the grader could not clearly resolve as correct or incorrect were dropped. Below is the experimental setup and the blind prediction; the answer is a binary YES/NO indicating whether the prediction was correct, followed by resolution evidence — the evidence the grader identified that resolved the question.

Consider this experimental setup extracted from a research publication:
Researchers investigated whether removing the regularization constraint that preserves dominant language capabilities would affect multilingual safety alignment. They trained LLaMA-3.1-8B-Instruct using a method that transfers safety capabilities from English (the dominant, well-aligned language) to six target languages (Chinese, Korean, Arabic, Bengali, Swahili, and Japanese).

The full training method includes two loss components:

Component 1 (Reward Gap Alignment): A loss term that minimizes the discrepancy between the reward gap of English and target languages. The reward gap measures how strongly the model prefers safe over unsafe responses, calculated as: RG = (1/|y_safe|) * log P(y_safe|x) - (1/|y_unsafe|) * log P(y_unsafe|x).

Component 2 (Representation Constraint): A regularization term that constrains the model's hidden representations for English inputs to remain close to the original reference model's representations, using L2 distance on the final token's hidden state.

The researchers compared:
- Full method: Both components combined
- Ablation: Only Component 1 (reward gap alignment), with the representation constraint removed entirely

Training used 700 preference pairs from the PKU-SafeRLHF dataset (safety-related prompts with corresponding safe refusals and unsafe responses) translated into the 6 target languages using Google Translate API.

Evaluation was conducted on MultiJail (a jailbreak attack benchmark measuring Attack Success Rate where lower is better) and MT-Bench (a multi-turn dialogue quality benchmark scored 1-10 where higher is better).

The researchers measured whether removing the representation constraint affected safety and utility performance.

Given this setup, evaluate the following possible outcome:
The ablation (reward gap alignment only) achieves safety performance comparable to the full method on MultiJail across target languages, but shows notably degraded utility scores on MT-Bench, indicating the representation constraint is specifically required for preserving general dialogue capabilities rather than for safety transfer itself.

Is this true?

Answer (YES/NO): NO